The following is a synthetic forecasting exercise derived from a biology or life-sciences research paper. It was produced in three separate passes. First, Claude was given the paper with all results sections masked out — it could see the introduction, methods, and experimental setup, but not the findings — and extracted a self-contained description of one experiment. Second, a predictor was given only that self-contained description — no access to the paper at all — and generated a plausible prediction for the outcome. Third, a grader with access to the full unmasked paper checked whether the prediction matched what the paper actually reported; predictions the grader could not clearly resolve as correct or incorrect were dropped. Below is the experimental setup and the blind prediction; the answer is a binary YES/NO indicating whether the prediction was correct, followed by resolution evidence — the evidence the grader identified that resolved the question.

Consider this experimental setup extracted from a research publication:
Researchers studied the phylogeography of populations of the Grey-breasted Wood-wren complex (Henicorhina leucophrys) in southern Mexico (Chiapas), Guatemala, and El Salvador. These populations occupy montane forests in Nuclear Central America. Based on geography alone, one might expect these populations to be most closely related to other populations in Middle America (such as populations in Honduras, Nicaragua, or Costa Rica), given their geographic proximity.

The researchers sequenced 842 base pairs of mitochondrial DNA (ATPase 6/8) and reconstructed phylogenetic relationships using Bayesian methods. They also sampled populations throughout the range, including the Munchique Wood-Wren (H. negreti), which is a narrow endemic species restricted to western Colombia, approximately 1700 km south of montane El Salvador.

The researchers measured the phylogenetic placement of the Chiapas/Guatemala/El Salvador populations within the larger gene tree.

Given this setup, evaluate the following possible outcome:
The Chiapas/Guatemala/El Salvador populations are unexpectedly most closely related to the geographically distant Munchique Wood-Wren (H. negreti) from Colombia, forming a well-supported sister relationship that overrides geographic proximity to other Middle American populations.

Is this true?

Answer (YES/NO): NO